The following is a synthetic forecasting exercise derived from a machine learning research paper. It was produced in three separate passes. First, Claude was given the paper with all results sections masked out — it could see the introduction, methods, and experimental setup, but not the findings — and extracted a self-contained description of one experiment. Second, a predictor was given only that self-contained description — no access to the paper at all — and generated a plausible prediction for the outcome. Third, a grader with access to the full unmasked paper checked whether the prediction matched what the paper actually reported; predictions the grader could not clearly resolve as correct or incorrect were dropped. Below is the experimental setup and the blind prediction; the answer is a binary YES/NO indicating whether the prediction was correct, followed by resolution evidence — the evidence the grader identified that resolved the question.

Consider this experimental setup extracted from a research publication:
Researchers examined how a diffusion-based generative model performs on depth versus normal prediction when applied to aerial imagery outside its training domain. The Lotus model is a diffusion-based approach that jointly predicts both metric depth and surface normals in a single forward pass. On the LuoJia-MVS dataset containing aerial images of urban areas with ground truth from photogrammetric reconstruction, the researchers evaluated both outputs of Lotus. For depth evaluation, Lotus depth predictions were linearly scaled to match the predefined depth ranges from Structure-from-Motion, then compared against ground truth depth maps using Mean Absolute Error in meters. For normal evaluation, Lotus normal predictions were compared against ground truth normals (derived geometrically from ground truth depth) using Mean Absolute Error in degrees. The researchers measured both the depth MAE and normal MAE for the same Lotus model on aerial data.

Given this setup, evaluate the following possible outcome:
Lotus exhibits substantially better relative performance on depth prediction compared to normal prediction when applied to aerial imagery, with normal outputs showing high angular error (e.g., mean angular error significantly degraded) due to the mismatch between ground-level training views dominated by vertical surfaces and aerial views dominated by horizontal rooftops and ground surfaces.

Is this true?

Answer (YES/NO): YES